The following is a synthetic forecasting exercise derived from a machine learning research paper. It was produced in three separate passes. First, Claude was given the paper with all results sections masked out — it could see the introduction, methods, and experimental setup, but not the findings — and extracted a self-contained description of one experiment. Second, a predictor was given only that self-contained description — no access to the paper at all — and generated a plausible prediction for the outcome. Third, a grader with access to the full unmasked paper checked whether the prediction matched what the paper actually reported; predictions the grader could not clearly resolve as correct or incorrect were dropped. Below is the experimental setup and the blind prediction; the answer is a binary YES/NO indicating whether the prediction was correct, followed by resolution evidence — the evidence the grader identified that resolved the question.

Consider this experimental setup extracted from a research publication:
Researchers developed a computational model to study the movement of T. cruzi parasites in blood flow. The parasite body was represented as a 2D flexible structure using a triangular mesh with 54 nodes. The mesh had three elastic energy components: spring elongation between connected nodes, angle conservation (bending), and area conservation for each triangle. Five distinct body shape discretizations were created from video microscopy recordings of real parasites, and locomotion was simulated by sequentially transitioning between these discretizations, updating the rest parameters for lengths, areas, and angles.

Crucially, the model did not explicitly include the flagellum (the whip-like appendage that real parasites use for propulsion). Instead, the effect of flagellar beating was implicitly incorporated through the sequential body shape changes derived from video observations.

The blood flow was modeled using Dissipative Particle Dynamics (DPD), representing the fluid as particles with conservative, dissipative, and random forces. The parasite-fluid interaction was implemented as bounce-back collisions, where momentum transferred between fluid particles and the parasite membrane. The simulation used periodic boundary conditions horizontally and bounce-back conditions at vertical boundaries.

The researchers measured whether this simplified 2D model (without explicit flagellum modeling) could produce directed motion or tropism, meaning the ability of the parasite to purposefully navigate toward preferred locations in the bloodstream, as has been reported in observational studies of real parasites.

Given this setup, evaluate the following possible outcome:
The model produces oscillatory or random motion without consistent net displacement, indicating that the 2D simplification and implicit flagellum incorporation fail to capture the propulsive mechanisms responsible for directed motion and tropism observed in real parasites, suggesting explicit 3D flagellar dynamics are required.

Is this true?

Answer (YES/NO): NO